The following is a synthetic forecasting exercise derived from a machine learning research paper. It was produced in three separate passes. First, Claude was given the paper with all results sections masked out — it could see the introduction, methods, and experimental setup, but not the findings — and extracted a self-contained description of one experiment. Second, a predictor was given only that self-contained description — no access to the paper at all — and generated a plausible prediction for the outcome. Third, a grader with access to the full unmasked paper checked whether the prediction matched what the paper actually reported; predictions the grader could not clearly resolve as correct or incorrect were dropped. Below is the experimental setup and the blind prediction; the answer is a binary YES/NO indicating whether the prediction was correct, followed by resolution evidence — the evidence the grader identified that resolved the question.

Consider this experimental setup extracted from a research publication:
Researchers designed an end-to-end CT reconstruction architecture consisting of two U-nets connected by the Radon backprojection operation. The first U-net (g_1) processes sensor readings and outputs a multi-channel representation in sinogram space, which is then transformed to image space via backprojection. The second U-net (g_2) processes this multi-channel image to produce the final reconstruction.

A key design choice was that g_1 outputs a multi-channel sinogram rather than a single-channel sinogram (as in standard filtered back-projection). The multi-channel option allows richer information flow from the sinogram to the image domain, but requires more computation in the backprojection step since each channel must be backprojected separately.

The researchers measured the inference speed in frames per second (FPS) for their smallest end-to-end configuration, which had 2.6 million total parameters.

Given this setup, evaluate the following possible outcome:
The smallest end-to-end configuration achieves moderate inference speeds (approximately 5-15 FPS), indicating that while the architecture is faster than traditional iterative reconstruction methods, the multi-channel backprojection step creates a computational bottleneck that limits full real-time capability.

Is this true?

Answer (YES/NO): NO